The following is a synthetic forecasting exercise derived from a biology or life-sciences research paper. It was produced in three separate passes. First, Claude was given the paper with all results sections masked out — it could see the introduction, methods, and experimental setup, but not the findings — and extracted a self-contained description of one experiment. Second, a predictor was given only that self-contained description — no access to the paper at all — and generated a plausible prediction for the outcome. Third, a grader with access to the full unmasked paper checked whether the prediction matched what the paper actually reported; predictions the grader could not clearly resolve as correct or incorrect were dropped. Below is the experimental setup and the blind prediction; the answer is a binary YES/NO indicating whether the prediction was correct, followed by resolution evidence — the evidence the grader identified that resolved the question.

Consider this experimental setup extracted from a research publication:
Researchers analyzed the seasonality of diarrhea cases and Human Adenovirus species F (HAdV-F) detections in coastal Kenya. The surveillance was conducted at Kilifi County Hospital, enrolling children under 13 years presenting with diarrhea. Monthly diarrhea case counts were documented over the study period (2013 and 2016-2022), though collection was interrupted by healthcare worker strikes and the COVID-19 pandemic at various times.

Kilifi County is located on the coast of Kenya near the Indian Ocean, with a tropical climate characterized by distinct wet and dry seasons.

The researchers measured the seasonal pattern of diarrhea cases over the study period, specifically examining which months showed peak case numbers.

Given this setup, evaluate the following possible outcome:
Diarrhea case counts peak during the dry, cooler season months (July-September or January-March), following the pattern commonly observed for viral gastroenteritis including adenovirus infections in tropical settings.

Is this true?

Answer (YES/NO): YES